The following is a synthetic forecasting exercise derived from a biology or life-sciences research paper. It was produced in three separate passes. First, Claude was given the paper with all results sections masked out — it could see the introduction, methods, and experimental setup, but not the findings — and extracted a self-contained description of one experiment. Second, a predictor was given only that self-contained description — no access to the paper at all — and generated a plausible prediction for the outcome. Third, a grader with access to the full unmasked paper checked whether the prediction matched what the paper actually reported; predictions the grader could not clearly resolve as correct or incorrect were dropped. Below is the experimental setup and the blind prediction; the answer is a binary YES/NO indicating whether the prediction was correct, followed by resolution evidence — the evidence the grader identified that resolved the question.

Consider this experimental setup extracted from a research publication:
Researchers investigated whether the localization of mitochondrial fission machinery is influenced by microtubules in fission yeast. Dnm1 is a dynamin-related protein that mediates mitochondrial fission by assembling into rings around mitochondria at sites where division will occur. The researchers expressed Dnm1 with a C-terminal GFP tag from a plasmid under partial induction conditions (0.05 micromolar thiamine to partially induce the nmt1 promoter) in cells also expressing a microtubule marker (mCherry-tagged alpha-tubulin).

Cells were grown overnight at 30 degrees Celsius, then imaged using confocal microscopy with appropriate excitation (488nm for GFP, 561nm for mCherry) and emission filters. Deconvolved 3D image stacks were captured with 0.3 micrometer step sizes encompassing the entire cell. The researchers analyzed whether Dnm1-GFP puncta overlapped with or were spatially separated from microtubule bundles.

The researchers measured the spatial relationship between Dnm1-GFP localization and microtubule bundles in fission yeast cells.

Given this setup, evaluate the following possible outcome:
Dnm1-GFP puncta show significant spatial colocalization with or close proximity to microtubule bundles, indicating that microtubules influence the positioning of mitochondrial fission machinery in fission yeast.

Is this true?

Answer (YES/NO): NO